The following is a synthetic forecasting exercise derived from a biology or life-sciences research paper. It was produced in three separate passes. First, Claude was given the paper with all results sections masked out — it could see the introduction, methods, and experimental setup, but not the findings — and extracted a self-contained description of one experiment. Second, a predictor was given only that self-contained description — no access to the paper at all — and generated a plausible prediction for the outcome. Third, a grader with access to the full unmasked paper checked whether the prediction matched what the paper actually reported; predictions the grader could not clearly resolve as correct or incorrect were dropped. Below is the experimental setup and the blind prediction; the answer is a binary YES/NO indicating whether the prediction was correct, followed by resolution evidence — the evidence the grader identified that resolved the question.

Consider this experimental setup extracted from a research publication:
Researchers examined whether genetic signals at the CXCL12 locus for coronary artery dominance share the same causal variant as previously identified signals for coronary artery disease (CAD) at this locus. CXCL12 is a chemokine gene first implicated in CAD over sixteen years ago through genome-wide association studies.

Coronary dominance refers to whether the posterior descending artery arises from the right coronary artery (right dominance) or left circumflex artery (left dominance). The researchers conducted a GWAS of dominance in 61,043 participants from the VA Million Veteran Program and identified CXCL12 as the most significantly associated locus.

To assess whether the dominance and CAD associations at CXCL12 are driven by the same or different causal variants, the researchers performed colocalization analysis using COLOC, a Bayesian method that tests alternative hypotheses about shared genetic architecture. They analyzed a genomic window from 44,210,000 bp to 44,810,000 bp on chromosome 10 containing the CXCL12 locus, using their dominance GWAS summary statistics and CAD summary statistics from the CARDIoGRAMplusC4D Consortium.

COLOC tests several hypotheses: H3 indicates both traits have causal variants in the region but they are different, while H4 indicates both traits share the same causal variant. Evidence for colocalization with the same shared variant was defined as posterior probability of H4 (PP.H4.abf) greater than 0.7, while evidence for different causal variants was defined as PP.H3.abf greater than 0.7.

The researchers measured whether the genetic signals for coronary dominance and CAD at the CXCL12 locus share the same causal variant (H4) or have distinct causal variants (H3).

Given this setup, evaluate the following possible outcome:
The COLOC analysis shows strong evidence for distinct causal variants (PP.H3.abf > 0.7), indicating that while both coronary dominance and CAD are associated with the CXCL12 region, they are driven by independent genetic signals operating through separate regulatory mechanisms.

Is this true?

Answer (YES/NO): NO